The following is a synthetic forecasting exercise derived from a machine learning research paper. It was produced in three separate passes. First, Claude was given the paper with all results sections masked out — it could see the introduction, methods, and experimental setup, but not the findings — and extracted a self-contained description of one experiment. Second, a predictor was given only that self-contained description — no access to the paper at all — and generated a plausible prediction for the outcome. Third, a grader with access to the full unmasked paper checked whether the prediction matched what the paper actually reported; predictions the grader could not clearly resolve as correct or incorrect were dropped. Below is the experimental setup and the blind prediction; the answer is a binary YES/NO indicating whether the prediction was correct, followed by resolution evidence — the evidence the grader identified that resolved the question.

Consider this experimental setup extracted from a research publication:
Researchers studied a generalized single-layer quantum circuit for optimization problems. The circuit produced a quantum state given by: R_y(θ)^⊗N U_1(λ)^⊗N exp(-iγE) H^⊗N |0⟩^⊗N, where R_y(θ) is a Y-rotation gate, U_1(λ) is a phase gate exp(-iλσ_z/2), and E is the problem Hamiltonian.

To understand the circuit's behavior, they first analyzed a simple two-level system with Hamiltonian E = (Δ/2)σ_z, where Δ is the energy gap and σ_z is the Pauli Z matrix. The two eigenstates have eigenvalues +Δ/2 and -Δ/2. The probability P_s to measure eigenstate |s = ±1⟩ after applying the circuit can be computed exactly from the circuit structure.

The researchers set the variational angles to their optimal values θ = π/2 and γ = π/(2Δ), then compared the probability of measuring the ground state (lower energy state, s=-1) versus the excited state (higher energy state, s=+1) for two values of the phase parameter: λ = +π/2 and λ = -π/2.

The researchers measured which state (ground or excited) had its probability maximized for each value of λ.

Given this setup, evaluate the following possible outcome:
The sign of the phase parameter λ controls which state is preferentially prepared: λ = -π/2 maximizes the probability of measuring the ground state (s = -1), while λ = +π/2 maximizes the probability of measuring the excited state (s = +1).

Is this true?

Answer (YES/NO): YES